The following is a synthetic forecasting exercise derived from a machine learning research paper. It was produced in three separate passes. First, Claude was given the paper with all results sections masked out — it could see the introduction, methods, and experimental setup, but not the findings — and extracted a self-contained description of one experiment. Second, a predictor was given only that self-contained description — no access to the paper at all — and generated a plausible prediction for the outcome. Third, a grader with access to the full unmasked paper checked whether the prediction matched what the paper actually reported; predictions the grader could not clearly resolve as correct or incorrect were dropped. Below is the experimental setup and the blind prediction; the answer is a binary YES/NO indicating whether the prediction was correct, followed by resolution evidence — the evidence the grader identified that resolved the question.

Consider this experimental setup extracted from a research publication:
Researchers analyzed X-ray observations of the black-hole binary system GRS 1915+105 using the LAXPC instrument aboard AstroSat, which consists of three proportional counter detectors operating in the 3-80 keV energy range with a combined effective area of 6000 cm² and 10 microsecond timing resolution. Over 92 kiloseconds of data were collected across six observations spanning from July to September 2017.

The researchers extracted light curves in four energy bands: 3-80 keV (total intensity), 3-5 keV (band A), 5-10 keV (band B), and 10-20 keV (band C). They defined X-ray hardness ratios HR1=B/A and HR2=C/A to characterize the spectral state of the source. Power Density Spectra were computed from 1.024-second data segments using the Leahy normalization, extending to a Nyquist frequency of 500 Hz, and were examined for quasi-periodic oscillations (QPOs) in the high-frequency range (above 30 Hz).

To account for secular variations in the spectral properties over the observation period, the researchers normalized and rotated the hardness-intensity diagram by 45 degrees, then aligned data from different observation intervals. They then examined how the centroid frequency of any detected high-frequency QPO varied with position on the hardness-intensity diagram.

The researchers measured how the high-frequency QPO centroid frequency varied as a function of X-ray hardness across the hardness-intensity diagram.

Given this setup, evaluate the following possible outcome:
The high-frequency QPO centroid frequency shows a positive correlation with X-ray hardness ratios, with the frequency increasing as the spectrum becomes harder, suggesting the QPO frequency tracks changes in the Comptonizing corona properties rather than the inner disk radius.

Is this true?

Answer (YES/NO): YES